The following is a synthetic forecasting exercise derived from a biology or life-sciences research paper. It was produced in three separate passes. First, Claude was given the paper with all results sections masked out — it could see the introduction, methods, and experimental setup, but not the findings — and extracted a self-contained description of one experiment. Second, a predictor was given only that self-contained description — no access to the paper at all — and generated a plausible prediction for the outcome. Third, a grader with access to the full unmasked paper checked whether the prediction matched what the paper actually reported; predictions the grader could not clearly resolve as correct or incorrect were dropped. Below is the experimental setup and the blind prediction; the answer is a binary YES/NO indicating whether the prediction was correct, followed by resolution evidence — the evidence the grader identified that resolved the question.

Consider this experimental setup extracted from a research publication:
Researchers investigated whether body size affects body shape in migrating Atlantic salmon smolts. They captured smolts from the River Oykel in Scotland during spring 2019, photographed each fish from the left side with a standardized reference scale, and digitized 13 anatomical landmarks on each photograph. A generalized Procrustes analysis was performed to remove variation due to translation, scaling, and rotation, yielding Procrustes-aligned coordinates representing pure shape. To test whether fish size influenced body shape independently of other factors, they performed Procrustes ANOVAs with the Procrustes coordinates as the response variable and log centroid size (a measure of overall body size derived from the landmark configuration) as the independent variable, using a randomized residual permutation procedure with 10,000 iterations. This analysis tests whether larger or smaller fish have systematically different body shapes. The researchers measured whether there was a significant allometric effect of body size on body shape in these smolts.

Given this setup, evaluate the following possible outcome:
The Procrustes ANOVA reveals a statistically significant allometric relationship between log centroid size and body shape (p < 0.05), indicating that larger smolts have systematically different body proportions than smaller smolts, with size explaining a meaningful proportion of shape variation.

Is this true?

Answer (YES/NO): NO